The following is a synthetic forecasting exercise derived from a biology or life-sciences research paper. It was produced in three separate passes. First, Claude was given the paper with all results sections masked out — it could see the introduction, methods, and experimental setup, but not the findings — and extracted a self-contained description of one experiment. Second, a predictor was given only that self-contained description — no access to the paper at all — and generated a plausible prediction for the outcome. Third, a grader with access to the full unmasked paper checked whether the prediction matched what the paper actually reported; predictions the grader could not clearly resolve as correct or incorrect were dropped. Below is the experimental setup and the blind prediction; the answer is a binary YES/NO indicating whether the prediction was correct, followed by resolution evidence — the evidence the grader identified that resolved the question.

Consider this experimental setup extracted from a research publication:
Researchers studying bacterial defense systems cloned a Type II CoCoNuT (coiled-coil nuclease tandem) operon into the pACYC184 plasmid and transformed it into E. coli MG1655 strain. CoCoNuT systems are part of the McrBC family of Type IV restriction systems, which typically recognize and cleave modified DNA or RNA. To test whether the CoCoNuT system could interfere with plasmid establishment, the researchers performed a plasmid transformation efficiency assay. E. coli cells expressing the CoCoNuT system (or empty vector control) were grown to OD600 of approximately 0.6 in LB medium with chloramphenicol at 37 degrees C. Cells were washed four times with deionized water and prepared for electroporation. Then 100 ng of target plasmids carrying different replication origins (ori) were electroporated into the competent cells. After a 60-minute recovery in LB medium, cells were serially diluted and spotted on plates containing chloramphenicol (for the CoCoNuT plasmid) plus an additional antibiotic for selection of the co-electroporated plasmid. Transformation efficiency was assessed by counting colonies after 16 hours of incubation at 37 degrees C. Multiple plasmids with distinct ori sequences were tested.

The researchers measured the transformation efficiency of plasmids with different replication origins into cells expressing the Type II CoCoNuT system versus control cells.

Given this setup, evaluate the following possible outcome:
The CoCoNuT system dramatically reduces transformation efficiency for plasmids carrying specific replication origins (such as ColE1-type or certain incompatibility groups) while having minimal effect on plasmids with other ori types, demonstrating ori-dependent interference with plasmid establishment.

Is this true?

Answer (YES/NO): NO